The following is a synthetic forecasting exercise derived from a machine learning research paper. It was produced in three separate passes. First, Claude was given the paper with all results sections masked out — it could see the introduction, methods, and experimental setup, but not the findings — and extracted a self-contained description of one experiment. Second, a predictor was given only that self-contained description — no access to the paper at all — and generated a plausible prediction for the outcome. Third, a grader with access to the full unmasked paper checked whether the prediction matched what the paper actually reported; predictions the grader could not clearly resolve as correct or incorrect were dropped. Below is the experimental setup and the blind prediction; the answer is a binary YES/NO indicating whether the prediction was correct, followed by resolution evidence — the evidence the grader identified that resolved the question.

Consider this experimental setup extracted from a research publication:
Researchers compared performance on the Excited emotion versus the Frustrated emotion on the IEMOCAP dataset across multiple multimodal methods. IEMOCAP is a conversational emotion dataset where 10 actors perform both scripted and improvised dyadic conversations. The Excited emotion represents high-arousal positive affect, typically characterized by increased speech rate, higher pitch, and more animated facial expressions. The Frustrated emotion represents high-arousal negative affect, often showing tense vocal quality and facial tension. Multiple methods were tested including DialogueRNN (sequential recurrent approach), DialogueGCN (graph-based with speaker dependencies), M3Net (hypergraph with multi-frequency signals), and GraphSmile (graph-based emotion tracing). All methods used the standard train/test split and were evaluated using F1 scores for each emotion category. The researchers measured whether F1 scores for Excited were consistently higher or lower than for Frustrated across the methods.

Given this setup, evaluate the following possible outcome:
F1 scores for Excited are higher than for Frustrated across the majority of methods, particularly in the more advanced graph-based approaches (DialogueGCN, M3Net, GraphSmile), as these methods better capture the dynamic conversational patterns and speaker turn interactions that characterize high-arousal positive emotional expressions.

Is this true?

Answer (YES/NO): YES